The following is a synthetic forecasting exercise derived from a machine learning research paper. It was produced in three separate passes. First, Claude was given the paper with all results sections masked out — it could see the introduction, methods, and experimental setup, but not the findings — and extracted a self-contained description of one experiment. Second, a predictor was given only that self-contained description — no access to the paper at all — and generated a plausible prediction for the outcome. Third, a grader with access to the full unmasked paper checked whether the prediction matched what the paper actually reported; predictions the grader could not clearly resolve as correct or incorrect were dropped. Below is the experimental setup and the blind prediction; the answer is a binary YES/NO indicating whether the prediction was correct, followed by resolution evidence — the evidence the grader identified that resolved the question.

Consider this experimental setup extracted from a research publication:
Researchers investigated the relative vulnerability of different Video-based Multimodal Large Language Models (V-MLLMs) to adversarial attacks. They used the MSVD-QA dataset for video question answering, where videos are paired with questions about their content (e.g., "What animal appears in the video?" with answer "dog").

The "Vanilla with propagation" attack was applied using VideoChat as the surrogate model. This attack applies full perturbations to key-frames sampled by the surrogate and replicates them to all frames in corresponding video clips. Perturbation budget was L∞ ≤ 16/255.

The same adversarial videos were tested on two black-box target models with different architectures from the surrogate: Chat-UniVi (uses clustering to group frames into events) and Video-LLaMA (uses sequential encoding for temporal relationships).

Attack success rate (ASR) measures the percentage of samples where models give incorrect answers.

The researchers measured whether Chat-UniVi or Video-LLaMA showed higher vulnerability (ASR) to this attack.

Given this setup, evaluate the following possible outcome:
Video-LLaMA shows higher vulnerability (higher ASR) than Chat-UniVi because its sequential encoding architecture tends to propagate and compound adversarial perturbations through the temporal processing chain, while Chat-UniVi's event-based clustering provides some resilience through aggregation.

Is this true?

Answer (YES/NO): YES